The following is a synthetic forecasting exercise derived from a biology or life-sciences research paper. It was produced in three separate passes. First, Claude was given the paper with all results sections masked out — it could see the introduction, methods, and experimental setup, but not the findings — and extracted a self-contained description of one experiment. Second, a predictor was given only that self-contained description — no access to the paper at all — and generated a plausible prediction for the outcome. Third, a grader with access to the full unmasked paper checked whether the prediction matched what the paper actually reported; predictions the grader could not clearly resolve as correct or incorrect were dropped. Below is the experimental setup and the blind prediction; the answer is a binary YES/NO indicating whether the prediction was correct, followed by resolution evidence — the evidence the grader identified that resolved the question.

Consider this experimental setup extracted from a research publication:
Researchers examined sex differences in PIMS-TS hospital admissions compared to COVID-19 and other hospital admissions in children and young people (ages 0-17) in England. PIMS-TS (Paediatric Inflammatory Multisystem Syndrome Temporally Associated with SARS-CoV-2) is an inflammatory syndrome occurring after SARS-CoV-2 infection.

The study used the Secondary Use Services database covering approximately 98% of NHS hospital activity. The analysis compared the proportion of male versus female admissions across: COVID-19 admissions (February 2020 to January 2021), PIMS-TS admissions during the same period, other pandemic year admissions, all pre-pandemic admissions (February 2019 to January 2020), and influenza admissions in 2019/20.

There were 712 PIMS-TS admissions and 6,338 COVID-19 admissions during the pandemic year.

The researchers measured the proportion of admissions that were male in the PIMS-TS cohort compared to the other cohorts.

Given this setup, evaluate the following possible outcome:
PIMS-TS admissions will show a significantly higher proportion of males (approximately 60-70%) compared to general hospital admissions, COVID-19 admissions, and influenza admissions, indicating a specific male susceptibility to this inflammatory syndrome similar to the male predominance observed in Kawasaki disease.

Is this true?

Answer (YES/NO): YES